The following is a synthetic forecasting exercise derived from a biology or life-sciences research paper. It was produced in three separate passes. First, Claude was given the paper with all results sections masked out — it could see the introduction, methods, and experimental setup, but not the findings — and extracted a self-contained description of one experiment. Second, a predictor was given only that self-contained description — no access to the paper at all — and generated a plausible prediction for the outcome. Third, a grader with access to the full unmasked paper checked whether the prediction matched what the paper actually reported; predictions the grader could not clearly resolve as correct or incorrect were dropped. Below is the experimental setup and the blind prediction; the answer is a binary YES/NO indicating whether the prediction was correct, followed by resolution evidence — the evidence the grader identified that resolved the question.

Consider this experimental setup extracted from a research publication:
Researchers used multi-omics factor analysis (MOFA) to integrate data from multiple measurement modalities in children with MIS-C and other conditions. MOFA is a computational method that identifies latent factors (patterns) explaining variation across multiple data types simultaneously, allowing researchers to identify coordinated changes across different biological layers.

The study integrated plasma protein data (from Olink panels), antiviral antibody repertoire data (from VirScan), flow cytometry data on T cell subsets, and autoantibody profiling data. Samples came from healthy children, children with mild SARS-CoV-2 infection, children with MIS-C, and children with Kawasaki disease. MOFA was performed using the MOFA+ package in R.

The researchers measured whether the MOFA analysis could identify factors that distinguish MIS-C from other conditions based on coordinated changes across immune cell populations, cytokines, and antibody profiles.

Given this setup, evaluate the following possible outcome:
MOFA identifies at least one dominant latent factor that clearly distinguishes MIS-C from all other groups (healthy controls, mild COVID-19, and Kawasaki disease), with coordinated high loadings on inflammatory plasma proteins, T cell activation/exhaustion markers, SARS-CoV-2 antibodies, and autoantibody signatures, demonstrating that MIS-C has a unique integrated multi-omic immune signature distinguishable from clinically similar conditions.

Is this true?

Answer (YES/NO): NO